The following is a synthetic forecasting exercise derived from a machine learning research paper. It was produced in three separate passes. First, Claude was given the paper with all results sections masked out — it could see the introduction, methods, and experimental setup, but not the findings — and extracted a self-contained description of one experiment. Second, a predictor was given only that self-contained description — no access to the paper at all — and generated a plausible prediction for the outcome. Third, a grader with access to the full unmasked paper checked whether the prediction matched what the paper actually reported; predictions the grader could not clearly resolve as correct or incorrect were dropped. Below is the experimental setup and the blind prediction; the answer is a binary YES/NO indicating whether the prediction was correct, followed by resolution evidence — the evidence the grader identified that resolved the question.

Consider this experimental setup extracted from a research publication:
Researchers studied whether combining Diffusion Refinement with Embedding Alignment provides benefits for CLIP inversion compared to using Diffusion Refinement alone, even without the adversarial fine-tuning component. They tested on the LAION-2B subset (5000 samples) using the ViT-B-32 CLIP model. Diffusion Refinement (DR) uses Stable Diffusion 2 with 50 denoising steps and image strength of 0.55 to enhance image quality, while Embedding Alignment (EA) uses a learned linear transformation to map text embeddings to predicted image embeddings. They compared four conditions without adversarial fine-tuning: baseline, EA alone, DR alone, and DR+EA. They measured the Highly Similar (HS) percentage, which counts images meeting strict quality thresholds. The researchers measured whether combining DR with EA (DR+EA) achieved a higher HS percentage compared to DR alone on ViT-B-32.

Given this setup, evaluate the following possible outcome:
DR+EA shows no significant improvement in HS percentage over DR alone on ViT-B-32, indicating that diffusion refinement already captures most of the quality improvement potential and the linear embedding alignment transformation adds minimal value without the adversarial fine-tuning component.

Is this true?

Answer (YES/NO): NO